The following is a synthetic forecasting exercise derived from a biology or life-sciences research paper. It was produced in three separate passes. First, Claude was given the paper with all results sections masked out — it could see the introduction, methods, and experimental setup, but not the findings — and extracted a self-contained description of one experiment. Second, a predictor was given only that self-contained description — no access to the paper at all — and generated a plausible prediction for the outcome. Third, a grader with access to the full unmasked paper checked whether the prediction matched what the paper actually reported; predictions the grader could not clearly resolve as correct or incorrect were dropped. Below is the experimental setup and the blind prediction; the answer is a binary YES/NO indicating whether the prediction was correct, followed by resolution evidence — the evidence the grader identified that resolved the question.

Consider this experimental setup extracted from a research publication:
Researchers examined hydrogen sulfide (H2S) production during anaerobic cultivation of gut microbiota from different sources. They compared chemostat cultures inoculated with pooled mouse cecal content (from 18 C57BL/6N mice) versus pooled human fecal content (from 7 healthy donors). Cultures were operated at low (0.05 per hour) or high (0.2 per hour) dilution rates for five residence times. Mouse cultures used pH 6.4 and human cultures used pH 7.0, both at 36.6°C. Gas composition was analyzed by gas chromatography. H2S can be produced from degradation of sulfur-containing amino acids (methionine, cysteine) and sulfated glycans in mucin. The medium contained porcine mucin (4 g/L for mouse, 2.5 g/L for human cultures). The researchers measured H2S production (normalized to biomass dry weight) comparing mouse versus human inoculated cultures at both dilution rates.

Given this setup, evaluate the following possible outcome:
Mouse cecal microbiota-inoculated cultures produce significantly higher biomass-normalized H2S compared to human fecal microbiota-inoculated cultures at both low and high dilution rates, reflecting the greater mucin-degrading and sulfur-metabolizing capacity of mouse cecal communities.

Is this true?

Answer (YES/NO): NO